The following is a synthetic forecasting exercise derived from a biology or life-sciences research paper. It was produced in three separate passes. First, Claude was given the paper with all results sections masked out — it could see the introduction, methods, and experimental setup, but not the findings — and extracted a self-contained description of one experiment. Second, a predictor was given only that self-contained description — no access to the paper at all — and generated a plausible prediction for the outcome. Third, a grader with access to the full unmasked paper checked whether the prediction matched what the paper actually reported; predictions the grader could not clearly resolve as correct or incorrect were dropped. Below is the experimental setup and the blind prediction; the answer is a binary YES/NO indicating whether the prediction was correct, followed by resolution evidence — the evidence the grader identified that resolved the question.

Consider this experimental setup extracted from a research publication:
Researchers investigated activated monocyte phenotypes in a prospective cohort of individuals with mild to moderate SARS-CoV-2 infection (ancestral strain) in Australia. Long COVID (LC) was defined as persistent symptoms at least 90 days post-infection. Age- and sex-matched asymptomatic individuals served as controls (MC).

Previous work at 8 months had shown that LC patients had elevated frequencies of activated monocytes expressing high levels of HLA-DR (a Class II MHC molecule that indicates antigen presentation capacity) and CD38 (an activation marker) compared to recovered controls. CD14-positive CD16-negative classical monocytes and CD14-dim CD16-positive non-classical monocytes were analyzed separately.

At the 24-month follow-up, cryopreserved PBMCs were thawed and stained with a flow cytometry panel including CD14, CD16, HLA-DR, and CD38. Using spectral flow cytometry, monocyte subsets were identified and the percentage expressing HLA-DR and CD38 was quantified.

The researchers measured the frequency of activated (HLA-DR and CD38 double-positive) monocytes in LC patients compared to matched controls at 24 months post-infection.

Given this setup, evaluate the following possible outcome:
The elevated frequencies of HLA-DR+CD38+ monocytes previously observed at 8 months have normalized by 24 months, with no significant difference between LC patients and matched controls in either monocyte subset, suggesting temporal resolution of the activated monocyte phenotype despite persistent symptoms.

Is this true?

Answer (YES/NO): YES